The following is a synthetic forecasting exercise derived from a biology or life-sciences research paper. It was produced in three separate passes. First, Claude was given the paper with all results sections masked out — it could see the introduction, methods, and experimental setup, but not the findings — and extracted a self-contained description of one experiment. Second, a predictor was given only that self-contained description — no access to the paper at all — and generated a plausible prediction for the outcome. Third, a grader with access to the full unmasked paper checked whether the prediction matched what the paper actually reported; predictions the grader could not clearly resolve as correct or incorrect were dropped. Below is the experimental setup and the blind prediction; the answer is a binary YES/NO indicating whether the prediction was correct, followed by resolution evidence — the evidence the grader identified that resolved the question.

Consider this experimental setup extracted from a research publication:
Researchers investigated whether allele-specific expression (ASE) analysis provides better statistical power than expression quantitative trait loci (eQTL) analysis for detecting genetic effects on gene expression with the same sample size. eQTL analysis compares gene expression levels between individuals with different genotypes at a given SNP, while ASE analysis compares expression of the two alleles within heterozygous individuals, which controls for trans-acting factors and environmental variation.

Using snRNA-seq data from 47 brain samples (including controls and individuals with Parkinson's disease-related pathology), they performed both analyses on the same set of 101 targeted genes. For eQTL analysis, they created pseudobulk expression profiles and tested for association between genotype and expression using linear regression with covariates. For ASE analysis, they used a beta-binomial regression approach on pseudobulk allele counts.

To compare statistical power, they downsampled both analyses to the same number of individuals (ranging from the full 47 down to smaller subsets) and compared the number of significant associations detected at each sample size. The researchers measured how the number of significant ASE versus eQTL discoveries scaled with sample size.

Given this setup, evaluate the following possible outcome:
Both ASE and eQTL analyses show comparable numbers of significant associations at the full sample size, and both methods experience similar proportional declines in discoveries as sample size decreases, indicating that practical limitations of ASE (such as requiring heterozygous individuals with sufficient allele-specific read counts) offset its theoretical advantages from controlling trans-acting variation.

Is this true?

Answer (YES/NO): NO